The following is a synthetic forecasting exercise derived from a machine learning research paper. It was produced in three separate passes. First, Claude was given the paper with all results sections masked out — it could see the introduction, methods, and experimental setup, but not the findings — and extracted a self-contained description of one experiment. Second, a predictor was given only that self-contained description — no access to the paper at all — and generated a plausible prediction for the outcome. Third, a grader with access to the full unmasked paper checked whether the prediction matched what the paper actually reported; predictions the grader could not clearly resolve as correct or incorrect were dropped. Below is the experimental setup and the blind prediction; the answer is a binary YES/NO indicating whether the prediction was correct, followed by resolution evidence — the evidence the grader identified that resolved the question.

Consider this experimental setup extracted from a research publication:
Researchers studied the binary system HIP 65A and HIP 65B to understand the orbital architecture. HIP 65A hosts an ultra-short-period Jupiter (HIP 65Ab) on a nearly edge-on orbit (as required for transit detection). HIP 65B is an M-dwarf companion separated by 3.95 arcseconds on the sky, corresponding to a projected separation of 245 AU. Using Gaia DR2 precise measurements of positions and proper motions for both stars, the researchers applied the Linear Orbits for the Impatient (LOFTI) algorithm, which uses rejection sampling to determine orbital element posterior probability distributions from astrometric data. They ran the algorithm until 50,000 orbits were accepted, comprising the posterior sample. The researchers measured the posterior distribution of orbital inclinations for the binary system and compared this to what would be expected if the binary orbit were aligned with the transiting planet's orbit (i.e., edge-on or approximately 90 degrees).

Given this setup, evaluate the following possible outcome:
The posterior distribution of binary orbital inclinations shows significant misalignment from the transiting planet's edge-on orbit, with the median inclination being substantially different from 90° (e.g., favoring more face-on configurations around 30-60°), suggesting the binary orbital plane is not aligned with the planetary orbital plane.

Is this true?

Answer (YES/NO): NO